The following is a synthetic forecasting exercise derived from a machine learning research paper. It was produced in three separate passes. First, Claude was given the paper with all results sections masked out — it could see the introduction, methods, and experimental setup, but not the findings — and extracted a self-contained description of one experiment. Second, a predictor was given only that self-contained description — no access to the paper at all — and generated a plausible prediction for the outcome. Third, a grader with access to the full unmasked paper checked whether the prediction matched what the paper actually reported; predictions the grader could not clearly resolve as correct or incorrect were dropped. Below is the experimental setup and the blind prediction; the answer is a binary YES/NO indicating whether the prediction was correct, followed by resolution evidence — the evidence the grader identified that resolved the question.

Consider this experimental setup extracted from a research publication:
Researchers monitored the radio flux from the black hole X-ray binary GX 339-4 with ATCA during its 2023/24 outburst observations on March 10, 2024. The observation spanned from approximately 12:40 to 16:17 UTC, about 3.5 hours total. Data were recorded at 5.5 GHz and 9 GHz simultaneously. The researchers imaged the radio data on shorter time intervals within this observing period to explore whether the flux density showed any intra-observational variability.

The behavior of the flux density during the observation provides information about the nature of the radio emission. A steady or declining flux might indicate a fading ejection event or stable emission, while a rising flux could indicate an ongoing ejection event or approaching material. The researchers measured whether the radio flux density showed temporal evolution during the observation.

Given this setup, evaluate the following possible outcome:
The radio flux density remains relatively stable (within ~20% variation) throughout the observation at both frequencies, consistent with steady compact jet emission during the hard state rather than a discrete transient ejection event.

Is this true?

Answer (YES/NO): NO